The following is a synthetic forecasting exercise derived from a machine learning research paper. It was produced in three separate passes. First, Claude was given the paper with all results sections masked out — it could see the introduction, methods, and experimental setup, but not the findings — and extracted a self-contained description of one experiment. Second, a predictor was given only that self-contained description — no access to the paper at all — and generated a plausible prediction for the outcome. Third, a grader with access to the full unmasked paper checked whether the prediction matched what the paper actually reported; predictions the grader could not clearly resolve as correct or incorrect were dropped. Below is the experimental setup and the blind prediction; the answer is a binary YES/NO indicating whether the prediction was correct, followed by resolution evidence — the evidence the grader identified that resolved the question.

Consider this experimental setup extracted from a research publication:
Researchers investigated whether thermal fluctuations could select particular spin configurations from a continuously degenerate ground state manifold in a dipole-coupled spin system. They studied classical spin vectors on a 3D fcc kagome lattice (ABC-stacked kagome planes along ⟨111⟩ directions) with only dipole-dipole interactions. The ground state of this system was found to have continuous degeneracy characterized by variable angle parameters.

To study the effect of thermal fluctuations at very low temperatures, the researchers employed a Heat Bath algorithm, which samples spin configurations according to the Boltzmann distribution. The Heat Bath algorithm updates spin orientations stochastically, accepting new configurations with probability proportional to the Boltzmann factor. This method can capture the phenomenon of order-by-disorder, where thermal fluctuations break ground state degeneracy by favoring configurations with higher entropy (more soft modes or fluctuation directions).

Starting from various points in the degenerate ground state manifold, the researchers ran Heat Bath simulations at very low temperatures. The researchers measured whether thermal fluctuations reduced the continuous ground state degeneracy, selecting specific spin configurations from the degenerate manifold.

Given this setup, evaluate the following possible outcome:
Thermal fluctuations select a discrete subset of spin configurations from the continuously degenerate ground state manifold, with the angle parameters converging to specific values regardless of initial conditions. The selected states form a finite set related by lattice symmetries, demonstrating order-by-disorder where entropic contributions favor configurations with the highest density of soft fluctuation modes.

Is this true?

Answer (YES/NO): YES